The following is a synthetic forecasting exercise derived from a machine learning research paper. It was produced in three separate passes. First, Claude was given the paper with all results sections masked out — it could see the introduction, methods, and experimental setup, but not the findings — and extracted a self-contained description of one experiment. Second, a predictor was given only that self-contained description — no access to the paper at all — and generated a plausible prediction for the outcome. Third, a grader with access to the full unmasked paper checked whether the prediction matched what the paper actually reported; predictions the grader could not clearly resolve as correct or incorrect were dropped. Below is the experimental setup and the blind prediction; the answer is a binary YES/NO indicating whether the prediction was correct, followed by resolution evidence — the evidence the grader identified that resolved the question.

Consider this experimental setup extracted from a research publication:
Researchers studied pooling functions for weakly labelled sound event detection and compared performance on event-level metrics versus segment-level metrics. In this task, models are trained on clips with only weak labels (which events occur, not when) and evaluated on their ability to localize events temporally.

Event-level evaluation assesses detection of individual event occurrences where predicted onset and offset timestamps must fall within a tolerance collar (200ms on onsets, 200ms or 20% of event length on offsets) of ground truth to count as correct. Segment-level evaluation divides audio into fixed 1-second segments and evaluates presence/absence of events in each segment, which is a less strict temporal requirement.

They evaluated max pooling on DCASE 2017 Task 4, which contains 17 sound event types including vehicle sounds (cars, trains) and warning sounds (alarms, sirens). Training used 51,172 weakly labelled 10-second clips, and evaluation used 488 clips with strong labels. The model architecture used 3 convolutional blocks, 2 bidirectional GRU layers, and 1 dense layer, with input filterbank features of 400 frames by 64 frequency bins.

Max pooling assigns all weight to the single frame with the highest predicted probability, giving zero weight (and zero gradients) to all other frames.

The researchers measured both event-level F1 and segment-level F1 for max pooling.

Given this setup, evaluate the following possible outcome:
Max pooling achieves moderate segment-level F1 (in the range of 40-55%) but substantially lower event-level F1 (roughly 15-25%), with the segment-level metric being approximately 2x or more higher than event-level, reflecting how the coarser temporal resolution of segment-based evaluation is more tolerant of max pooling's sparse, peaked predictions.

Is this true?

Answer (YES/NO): NO